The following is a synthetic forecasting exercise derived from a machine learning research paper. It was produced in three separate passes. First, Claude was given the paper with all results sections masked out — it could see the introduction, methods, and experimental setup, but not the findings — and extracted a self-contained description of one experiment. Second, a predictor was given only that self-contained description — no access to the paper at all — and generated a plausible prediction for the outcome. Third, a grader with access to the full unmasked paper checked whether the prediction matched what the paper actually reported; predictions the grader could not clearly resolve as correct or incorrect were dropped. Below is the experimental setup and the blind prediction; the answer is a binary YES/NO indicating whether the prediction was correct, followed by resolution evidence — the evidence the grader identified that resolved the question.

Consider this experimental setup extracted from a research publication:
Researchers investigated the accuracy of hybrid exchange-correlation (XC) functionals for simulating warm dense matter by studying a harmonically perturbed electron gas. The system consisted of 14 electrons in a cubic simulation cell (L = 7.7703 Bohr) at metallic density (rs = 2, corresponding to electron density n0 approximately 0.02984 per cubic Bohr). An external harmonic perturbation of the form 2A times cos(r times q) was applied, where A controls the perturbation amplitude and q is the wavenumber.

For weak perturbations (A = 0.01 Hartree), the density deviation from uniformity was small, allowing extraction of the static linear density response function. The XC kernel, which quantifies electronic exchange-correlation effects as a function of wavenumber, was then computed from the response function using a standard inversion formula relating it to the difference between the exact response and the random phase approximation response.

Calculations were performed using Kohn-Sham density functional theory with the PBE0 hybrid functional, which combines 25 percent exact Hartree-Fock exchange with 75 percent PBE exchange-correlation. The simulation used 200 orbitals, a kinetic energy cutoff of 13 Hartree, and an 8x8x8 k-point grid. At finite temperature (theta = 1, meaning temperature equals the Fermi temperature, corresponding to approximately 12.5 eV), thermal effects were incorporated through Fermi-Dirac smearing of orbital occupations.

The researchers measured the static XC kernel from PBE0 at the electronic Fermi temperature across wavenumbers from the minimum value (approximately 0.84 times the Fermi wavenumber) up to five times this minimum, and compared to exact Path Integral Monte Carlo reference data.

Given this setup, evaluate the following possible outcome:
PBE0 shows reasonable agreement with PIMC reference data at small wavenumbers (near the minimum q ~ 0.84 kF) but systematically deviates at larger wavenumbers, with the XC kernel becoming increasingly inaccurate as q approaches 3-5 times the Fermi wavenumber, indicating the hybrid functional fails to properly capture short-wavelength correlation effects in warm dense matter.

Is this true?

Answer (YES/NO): NO